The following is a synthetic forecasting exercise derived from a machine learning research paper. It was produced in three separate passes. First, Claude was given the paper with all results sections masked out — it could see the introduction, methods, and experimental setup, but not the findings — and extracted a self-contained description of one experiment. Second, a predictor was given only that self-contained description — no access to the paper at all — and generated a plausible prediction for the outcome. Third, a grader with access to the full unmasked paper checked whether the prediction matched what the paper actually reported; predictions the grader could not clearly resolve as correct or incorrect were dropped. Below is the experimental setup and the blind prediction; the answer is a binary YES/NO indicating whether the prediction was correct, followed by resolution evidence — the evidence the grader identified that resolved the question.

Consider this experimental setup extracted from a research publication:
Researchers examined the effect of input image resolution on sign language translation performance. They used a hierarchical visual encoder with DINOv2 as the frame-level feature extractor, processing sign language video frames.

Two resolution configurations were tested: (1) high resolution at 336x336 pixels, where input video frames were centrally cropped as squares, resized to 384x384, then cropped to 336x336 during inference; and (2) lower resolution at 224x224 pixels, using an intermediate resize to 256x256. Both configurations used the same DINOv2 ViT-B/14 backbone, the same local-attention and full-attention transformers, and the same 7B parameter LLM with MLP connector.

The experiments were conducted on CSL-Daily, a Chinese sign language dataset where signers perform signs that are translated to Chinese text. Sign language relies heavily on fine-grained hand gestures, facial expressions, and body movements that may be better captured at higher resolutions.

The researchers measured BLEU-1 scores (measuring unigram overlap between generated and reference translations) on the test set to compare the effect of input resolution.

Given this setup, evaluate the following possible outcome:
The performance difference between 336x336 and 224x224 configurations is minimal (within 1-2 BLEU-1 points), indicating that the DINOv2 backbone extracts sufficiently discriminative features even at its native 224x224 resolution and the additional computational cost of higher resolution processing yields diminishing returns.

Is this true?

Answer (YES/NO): NO